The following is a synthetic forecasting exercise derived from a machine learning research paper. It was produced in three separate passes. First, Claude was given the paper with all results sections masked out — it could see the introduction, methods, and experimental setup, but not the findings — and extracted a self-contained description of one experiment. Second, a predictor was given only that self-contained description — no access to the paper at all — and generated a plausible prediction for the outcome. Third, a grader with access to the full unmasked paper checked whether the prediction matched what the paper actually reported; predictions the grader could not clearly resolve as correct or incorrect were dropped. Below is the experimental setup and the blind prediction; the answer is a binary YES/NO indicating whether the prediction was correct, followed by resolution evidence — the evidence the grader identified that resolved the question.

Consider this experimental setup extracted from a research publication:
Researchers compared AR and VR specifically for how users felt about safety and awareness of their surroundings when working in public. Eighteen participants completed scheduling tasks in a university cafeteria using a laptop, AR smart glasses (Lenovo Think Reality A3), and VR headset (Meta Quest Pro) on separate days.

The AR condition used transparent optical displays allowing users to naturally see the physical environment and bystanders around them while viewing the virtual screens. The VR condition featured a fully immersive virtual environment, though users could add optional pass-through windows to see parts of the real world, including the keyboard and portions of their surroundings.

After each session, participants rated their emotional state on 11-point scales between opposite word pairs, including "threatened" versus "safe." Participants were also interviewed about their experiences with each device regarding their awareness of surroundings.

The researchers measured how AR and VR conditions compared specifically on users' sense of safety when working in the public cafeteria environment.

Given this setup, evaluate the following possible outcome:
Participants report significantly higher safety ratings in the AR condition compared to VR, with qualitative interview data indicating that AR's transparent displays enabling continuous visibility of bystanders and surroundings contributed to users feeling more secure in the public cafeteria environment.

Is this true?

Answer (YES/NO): YES